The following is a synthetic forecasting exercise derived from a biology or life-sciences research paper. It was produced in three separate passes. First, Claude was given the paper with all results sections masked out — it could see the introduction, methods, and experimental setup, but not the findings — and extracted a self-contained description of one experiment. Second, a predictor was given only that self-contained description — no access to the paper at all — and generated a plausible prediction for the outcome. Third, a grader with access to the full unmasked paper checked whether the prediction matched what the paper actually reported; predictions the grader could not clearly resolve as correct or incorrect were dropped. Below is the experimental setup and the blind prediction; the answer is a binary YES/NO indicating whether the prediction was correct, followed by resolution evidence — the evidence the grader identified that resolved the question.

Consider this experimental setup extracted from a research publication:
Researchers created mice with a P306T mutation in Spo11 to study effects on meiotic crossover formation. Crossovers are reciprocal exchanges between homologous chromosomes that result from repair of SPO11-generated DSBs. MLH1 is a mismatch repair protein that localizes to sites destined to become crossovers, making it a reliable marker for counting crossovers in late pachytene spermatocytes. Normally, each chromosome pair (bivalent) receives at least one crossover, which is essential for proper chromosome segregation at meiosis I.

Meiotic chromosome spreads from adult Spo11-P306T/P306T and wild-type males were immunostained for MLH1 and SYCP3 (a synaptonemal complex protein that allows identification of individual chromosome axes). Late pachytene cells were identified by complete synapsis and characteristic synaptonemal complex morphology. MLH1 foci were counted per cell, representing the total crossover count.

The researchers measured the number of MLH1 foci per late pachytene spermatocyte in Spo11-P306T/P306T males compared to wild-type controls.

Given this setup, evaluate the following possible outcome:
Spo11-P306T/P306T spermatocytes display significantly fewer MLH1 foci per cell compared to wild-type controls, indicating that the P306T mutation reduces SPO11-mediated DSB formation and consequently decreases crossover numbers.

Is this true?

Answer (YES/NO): NO